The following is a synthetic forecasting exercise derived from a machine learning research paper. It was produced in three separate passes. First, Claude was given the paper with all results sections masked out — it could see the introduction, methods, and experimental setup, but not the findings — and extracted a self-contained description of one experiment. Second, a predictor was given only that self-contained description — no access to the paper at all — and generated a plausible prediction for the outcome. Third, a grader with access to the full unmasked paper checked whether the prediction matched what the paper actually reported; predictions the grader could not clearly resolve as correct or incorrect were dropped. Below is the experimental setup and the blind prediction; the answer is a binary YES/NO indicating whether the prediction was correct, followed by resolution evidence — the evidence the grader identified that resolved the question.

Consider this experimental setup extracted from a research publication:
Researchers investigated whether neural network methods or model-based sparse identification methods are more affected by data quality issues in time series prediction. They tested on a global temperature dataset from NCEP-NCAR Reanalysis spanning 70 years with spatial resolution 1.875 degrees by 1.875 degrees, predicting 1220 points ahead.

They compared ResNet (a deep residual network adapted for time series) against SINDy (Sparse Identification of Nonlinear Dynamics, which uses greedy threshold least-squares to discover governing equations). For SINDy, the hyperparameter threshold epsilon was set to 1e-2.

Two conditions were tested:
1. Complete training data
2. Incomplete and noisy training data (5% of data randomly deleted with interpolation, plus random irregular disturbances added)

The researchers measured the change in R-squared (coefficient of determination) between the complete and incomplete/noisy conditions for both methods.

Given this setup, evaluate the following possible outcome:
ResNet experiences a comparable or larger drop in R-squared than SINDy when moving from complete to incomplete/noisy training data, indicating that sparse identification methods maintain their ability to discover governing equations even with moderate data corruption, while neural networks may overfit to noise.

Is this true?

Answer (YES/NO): NO